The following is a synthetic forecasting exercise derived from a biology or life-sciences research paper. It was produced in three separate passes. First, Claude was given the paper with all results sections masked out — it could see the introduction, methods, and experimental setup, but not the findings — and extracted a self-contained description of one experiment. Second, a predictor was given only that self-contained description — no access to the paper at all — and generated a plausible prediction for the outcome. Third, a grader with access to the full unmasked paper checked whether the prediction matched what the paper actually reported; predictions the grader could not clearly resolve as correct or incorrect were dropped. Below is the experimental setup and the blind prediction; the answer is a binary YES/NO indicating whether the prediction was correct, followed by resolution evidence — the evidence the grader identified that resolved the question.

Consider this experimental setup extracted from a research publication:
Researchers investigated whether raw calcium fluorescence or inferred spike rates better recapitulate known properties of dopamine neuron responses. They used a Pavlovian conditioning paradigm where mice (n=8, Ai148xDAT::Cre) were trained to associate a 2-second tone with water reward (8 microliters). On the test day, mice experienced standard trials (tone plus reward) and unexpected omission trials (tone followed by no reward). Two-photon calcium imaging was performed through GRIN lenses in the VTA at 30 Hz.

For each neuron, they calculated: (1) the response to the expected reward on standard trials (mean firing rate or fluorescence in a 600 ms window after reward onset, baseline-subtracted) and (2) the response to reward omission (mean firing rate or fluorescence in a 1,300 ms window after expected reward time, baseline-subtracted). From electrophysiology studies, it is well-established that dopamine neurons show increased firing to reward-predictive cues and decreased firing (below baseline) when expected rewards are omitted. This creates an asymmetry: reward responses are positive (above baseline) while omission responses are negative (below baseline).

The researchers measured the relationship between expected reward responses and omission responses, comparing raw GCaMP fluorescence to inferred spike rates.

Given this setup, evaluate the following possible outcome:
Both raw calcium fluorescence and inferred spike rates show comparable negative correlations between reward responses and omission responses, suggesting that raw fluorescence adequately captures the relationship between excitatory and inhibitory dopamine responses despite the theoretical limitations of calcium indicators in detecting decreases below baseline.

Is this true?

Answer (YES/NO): NO